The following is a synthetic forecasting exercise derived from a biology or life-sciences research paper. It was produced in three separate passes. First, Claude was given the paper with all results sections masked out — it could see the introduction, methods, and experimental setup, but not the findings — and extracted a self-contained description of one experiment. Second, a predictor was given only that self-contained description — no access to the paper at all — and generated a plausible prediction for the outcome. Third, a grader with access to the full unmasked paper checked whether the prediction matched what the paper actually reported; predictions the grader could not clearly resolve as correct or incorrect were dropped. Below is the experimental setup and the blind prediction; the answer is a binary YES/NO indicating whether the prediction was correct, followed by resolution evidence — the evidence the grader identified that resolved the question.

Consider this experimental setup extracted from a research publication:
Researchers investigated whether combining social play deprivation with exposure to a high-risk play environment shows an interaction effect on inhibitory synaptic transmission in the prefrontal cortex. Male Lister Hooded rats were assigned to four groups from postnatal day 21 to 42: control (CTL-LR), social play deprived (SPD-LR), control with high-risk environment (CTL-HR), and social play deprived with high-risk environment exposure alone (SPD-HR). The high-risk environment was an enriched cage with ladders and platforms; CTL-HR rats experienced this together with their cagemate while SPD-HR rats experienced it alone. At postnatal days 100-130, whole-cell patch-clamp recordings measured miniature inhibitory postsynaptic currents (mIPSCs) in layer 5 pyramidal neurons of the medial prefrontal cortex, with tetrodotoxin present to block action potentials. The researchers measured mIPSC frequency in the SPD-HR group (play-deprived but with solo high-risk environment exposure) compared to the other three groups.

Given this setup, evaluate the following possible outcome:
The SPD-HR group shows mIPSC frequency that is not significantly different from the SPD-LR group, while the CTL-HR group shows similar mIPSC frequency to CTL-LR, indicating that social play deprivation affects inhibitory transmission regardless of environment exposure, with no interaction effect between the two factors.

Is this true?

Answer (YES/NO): NO